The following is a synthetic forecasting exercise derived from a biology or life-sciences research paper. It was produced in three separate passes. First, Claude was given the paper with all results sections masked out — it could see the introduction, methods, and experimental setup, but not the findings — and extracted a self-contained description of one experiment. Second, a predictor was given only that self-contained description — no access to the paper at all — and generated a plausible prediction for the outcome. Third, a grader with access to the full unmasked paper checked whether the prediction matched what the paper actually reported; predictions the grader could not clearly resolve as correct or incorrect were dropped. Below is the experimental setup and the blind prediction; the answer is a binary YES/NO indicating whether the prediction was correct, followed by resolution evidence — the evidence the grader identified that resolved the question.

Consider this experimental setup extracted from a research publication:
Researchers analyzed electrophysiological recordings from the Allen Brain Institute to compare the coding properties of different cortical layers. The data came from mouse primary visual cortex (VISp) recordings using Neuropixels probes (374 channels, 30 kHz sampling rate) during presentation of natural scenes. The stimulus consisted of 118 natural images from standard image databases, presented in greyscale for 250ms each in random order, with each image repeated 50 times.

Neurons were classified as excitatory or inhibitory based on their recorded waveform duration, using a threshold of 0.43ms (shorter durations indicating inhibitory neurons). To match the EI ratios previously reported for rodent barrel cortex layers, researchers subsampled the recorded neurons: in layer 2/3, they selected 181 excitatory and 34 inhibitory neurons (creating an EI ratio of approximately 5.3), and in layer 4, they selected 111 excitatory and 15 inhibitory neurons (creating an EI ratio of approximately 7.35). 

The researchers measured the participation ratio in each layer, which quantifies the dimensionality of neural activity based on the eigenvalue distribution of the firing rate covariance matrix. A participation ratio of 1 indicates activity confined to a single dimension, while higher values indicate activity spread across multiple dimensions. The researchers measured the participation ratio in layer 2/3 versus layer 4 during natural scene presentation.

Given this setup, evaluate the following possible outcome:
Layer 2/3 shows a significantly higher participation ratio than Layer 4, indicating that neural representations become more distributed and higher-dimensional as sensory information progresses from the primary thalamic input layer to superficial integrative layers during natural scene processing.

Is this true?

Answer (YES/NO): YES